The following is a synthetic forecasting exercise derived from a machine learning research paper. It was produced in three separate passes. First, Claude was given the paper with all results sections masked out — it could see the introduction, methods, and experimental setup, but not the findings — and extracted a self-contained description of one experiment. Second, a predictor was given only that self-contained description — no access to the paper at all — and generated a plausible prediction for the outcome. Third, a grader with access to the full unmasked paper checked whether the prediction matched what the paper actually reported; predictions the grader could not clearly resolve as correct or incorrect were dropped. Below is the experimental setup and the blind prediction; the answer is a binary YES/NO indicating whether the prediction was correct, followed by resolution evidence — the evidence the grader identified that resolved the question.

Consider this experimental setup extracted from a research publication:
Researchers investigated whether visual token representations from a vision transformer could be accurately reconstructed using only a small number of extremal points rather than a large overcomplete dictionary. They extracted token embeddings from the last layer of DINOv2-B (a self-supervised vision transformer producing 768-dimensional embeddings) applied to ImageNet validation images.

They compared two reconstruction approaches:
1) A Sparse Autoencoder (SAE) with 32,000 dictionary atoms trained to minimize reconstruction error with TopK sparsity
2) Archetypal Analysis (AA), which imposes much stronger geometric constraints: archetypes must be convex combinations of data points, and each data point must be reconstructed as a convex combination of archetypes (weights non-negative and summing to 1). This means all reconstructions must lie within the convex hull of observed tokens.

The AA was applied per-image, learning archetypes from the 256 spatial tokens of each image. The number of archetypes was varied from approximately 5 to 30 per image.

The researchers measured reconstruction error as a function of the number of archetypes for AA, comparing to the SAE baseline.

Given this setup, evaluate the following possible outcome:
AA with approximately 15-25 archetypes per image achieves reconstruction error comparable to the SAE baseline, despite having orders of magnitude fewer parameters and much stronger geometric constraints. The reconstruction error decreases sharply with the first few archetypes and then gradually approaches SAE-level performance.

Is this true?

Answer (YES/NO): NO